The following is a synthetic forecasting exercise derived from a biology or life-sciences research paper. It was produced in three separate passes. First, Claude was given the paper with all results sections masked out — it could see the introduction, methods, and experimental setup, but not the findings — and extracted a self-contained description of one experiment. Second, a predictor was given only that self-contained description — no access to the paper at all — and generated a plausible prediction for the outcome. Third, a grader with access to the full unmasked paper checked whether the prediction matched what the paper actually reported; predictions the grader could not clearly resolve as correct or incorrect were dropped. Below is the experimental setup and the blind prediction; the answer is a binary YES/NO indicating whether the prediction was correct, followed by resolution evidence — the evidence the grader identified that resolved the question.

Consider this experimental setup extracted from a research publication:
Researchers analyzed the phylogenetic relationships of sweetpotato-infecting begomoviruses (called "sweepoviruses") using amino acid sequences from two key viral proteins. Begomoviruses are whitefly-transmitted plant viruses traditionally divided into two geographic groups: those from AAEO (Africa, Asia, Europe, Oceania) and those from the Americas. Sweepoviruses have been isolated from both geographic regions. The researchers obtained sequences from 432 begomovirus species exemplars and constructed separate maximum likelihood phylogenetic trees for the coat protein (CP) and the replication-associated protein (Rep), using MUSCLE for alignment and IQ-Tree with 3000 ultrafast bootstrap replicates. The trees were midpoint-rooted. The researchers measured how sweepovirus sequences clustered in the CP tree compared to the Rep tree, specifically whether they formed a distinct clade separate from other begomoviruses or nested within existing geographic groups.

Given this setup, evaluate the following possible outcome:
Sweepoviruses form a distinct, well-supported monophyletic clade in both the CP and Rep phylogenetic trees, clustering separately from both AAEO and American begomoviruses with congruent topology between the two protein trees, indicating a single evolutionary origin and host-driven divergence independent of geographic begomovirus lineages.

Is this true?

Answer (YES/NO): NO